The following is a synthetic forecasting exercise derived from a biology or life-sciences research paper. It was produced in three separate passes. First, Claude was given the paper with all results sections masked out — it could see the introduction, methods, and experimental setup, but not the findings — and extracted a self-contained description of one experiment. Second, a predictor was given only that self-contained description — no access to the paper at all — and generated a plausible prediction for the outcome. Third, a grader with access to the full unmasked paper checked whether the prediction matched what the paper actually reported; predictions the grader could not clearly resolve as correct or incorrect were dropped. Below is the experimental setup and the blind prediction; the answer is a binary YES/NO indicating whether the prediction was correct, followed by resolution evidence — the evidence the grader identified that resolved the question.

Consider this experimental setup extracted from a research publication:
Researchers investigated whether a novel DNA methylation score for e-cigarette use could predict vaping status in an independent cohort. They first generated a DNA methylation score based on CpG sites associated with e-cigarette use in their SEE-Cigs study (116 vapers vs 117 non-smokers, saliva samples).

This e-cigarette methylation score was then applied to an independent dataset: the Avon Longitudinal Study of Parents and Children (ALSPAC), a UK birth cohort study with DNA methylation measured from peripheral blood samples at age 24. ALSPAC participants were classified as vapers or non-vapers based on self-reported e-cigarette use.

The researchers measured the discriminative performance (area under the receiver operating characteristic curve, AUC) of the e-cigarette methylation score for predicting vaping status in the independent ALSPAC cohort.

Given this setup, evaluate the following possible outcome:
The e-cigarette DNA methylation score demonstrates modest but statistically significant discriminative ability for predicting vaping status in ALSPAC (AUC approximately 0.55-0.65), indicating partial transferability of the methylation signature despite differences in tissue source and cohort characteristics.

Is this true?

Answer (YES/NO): NO